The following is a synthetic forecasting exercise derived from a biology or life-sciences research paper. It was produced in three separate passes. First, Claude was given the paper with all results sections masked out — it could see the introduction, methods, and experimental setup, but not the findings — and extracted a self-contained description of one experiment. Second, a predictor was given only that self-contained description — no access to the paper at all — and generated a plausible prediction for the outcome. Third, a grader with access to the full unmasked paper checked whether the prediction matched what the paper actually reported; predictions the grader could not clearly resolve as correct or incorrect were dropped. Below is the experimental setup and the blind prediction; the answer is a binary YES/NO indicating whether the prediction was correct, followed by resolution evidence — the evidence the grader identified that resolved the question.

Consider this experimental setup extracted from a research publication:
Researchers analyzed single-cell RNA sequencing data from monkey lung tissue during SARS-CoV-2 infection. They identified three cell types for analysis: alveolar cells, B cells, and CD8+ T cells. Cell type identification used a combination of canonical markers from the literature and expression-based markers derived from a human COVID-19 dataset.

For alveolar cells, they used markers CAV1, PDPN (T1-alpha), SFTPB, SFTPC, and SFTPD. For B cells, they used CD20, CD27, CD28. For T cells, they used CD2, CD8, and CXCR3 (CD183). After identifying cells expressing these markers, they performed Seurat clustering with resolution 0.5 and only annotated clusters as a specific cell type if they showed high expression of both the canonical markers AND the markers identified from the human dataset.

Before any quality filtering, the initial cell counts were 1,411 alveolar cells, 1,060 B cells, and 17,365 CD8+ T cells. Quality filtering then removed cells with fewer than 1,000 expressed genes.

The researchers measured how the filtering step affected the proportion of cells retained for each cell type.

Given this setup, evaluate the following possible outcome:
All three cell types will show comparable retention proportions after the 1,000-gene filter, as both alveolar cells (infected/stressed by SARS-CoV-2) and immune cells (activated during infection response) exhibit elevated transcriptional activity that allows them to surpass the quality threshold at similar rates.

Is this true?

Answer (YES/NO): NO